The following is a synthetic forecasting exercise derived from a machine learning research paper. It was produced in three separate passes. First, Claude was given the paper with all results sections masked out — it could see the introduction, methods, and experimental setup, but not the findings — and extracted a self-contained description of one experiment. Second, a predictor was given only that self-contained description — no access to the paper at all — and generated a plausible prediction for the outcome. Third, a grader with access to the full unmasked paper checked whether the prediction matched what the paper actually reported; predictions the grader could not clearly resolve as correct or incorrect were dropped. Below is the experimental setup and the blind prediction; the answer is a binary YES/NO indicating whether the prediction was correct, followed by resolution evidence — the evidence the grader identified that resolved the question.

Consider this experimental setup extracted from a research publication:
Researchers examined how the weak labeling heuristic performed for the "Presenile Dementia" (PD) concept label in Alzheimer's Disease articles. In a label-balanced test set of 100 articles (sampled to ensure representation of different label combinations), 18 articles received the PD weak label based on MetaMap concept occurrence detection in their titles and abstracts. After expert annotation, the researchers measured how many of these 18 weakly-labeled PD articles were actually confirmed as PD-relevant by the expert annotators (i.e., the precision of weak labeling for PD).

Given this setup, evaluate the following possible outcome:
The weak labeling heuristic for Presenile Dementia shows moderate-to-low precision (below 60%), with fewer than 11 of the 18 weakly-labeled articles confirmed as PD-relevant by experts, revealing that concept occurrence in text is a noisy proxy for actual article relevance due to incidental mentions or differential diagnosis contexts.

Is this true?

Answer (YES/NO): NO